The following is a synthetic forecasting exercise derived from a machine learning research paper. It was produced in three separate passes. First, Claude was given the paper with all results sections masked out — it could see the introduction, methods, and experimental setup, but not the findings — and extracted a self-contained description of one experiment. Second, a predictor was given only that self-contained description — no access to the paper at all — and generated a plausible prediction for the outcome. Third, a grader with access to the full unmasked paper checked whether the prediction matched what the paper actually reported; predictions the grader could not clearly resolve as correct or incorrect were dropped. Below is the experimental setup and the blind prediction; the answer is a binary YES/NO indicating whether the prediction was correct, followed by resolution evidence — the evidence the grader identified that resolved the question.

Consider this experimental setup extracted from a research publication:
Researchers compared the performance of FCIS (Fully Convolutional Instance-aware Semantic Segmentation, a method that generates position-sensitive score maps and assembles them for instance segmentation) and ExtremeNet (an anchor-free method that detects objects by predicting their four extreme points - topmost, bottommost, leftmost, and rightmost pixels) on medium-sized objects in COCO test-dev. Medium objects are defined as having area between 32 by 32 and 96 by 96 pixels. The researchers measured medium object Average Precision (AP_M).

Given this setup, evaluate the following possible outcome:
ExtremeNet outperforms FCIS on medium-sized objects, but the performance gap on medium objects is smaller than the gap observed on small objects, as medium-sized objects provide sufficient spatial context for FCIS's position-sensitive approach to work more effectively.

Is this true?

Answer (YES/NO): NO